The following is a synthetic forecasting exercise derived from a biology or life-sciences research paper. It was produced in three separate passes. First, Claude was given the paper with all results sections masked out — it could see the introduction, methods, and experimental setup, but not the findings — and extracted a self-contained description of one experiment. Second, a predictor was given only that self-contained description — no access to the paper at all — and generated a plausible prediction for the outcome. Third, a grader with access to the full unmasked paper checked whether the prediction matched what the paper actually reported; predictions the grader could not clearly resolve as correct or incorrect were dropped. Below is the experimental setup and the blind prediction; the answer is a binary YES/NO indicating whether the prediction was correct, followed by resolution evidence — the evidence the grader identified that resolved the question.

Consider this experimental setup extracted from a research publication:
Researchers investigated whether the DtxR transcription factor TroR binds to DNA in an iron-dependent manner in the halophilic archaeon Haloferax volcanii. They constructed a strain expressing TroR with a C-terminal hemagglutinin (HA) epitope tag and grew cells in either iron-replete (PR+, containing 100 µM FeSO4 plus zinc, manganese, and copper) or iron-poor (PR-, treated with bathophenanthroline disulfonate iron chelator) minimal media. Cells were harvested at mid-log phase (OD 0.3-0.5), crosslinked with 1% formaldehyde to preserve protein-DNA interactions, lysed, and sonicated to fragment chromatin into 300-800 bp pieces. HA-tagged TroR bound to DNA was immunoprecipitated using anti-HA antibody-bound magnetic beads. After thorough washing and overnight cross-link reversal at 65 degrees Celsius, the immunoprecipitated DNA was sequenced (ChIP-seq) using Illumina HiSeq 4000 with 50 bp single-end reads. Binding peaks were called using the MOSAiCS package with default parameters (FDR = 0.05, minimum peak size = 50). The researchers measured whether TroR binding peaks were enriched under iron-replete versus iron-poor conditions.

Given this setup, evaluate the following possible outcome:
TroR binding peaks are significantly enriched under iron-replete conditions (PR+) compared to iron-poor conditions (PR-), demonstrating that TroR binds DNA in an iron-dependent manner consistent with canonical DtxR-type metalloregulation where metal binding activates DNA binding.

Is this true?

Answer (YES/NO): YES